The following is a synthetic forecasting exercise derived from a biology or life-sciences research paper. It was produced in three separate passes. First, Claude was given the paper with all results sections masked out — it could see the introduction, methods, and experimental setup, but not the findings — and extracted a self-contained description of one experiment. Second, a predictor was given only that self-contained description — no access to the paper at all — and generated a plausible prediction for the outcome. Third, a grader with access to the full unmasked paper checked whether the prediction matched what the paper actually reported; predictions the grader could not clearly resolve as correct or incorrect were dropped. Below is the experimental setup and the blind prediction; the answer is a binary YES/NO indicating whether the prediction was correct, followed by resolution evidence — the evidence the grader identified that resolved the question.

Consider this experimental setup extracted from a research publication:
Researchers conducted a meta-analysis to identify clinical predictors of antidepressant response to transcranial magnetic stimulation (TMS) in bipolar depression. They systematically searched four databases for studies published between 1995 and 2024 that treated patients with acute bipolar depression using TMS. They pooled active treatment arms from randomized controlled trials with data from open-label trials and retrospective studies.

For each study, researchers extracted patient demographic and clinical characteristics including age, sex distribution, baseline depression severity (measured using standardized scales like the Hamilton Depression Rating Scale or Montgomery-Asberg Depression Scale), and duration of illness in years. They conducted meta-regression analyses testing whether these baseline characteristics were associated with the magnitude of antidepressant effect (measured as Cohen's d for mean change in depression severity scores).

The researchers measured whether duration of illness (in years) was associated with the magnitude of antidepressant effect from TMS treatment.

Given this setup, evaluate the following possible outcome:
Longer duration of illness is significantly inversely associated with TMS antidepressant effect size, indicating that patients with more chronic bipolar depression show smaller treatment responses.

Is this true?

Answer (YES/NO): NO